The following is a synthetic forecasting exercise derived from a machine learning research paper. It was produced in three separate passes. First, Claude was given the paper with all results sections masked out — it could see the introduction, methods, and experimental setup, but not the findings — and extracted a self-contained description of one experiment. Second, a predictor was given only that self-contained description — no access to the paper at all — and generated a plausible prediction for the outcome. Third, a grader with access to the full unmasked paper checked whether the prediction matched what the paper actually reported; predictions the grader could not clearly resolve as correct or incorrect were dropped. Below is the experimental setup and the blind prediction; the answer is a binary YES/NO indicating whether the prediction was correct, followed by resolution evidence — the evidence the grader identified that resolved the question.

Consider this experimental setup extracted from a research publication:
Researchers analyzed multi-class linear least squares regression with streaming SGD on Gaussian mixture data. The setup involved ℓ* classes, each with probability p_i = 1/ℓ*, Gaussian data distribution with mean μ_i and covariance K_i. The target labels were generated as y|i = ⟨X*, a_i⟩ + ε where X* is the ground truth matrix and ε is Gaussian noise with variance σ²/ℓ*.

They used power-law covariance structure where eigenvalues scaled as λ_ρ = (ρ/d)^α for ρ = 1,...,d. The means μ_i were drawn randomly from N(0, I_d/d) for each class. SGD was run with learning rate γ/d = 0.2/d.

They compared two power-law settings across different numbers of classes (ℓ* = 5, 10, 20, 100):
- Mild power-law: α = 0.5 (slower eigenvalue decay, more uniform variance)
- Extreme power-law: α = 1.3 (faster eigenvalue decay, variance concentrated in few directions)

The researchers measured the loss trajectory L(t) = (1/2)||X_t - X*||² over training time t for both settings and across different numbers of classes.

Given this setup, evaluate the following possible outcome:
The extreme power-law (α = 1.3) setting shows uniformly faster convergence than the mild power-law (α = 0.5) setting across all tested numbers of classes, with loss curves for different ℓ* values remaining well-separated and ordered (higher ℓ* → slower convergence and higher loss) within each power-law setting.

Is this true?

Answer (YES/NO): NO